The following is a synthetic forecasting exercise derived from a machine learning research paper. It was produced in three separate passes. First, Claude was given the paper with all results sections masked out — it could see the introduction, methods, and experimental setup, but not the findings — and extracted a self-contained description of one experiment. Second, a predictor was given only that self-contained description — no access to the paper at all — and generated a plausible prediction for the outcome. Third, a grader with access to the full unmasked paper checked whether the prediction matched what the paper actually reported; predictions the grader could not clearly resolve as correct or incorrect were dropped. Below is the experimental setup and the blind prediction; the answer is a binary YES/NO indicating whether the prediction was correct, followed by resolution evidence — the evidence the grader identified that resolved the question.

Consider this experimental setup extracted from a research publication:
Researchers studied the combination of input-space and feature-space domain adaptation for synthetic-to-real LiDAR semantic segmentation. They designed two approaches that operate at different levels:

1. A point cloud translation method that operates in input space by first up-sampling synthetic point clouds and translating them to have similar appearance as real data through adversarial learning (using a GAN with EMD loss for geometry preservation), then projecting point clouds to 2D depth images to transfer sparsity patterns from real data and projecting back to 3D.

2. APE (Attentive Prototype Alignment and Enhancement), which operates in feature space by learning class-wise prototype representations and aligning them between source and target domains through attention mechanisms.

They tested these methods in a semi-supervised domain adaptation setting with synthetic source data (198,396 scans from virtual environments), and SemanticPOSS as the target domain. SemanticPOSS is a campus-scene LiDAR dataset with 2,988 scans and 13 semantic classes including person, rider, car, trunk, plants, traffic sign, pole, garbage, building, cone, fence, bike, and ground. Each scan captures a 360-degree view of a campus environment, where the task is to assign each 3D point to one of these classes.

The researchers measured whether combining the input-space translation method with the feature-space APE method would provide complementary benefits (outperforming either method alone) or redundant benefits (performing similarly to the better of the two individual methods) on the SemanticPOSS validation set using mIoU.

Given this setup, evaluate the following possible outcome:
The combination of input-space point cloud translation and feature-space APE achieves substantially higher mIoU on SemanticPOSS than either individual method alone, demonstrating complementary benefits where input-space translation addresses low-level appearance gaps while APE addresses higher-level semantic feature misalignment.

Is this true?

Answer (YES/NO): NO